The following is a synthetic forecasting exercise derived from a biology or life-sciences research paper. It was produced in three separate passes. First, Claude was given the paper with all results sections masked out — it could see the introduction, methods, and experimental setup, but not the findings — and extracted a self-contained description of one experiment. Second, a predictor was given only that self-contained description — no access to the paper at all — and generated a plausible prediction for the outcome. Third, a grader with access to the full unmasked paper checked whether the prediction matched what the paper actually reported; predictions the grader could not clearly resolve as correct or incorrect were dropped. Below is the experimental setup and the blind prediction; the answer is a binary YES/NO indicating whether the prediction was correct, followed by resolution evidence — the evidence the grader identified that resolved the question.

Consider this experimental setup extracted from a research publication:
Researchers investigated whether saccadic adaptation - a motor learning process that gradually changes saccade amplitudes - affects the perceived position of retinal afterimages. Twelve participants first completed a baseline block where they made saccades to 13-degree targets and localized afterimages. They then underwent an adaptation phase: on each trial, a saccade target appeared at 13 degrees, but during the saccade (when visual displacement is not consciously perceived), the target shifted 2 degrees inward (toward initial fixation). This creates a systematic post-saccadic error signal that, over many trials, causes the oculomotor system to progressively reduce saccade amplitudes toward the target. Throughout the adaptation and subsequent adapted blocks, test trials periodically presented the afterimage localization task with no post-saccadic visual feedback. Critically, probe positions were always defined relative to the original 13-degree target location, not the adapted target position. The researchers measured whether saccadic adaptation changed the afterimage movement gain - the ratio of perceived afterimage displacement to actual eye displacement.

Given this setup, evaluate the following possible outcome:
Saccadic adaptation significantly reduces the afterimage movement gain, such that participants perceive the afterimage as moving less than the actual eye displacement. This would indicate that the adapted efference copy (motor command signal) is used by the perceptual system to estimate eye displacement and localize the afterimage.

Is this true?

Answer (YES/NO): NO